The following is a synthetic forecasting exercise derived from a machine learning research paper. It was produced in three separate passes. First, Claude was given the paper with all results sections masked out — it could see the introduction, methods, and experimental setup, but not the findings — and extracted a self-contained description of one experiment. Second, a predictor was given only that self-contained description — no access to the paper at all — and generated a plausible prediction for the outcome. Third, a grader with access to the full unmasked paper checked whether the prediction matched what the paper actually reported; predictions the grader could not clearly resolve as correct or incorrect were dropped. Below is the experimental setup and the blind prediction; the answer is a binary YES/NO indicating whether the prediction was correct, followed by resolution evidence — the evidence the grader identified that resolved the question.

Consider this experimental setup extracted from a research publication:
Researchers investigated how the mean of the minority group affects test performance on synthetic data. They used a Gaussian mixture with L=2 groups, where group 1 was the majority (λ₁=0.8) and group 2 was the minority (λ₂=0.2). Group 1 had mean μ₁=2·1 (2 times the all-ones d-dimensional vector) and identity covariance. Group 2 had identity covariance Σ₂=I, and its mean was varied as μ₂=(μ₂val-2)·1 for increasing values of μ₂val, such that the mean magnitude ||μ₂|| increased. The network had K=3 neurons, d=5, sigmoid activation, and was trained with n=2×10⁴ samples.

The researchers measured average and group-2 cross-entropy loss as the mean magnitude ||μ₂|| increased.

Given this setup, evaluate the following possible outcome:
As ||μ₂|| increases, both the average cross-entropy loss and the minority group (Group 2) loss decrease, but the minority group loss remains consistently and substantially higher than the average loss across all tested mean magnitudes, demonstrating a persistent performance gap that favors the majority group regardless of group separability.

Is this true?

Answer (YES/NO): NO